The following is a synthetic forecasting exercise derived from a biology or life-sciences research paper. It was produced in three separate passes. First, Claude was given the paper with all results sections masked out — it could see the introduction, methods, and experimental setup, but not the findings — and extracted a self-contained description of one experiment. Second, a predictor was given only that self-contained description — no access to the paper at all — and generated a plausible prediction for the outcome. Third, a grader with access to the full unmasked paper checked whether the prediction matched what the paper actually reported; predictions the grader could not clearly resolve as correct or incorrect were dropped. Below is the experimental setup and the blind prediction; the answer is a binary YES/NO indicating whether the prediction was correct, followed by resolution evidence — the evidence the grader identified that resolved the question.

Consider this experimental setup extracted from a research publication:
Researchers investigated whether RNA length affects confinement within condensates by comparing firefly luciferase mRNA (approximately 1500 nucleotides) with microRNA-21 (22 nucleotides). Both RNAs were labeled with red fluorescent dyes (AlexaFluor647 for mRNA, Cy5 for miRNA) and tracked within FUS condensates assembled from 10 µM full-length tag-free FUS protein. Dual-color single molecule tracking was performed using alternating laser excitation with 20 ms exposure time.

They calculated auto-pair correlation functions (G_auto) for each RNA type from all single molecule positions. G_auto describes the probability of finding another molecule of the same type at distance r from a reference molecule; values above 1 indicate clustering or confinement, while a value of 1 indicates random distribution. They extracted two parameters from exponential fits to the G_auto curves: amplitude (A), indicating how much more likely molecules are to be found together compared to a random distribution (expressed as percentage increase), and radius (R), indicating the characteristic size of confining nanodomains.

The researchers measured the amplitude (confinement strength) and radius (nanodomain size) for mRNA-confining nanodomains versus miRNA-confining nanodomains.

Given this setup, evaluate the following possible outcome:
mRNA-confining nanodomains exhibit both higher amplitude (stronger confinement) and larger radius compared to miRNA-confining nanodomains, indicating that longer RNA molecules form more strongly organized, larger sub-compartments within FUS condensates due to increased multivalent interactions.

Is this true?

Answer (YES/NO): NO